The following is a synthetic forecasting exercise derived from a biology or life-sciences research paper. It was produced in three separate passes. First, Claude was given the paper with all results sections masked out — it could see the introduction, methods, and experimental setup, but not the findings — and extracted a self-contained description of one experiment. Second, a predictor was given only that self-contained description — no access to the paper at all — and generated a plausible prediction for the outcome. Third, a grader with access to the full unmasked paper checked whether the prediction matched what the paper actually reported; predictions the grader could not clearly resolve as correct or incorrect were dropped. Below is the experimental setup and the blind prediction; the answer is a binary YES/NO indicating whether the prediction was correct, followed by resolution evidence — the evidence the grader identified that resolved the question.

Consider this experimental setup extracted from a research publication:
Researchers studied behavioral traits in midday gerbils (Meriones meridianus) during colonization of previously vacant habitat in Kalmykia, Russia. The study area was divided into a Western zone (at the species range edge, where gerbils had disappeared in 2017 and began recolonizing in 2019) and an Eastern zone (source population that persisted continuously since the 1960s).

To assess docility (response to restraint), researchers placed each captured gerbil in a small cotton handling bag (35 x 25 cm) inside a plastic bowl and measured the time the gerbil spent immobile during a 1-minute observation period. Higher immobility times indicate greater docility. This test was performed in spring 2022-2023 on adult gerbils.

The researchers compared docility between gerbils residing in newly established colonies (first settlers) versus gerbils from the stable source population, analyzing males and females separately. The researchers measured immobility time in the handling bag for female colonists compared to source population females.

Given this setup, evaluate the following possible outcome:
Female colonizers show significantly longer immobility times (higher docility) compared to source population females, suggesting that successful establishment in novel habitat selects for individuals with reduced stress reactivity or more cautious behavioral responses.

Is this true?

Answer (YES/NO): NO